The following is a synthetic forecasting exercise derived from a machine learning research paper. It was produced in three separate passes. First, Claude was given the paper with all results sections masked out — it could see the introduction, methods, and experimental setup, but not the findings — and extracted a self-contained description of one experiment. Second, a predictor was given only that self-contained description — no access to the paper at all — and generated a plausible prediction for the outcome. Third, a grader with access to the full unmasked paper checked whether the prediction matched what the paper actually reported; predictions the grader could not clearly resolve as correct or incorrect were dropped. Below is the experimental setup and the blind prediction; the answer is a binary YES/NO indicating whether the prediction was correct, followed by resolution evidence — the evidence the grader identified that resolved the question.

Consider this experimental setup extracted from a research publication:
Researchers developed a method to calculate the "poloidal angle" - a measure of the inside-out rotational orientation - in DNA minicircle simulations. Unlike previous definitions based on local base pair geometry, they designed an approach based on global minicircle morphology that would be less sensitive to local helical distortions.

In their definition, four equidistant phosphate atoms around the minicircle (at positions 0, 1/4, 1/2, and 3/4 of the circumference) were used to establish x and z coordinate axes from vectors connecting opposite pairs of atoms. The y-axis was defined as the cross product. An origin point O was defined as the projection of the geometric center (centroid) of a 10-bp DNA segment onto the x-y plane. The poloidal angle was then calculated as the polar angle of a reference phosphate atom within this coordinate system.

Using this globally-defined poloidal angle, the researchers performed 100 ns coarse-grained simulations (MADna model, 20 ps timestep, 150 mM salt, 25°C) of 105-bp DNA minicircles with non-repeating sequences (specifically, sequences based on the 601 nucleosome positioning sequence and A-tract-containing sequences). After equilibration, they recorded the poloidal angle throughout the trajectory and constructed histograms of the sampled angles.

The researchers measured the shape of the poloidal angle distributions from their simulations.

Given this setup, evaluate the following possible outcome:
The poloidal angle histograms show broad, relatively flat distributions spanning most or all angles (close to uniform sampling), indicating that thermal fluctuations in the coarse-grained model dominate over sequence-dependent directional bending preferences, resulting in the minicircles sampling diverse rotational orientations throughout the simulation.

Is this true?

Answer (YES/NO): NO